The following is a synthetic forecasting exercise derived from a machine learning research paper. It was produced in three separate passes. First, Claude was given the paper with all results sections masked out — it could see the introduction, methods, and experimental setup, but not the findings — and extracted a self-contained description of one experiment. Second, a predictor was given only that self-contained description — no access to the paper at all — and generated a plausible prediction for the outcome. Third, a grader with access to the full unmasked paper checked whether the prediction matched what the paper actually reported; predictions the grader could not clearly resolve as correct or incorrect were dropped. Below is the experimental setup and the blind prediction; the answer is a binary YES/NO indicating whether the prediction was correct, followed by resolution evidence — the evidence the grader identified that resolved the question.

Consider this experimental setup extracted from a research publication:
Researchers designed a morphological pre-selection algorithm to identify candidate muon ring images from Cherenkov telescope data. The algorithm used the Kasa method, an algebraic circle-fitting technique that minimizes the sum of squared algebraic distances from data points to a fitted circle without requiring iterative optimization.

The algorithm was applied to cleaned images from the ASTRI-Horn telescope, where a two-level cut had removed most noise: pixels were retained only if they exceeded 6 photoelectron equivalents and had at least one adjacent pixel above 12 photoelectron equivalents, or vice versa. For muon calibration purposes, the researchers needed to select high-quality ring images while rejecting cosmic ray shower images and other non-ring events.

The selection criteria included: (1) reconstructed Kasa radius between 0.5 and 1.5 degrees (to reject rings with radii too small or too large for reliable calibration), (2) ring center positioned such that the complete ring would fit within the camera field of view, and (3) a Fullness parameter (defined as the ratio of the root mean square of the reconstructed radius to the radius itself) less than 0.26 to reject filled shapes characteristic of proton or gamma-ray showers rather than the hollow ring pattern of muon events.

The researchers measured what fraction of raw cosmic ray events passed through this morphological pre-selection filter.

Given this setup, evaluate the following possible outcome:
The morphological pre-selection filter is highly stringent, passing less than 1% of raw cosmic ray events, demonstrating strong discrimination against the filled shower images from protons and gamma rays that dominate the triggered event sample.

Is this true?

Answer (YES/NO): NO